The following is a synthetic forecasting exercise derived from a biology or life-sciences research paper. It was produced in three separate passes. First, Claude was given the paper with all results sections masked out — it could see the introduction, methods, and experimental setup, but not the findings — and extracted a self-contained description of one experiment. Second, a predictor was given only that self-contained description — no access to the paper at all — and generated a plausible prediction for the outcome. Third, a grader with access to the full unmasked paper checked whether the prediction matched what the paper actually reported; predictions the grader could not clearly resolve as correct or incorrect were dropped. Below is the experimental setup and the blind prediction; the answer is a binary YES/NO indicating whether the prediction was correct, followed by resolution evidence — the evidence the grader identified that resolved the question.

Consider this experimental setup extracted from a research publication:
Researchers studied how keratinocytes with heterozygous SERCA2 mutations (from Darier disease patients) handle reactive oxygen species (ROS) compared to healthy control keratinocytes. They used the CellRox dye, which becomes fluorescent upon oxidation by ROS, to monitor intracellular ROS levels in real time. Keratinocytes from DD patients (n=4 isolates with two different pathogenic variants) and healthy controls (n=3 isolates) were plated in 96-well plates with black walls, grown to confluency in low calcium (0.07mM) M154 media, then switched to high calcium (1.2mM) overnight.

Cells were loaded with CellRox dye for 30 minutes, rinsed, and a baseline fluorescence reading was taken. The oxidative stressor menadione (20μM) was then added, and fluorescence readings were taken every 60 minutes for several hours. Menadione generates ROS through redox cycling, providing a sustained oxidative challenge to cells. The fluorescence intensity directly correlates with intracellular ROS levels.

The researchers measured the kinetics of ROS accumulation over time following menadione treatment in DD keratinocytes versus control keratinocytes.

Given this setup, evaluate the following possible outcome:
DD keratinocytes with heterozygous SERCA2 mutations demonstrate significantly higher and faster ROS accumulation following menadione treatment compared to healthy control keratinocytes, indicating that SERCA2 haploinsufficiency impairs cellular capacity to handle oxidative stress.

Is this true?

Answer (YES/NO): NO